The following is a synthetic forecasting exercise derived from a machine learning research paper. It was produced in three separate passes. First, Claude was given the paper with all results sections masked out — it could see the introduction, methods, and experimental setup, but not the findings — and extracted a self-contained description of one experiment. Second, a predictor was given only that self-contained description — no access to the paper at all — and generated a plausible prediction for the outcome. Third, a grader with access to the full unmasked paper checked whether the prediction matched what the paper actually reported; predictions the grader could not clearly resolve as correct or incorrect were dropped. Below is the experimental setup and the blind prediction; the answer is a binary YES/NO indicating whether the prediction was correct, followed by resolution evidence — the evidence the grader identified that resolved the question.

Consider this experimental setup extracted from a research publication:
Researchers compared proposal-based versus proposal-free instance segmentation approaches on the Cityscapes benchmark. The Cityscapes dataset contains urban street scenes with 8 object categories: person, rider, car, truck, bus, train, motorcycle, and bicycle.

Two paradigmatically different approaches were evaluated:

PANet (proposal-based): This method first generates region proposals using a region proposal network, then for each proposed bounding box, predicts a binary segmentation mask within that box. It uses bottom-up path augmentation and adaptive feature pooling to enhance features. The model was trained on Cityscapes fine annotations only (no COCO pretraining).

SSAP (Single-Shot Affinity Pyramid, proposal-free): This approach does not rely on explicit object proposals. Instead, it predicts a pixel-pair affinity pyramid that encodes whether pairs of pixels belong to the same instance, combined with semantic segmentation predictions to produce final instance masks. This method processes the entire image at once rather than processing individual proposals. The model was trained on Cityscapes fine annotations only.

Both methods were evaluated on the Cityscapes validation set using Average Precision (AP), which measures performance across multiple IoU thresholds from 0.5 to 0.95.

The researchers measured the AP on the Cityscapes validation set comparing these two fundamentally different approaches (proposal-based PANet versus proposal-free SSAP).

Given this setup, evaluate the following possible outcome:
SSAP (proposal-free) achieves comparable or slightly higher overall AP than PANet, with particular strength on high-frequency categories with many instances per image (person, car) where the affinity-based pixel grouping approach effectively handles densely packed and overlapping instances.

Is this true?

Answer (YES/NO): NO